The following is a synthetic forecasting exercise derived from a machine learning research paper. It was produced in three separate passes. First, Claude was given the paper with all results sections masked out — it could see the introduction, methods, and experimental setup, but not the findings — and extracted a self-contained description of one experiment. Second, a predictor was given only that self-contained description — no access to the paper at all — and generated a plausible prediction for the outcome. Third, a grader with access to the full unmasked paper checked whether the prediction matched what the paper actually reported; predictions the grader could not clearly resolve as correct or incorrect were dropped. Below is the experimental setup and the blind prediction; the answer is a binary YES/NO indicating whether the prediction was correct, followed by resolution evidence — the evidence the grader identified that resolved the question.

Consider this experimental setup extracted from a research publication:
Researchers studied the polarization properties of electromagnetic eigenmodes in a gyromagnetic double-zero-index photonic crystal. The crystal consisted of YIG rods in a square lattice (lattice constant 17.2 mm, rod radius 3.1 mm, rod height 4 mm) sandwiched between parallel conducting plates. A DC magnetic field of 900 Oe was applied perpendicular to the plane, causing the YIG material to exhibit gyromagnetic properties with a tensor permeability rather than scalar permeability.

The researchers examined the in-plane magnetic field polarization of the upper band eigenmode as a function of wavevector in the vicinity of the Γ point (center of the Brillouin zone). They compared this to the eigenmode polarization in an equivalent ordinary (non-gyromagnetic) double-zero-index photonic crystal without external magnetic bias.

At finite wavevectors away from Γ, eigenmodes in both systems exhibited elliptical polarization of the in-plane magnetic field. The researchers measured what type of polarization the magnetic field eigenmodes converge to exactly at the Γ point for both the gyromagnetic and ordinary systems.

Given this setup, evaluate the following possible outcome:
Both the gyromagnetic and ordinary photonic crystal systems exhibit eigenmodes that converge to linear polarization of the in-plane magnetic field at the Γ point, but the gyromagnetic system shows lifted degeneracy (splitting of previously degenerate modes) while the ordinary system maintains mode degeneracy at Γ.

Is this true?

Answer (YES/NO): NO